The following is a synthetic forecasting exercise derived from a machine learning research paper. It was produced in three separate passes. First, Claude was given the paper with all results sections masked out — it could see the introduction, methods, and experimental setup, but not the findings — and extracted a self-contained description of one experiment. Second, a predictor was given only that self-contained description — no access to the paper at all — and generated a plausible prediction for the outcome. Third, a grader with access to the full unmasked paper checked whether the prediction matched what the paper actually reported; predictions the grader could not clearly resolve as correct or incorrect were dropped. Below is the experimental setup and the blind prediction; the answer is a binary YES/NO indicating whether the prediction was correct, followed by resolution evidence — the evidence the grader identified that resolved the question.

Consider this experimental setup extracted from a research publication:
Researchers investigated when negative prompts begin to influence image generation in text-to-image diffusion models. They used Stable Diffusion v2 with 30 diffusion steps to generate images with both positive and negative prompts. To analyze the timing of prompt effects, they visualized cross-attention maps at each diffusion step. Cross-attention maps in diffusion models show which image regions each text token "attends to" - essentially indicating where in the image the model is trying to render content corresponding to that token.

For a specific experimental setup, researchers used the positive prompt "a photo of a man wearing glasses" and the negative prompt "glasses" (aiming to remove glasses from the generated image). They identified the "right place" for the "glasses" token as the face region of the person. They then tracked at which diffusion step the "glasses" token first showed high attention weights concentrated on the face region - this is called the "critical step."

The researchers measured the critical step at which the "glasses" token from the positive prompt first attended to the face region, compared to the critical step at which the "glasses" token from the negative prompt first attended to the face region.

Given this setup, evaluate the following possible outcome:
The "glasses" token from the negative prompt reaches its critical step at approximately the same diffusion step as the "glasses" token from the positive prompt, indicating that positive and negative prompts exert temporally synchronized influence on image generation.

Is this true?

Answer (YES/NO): NO